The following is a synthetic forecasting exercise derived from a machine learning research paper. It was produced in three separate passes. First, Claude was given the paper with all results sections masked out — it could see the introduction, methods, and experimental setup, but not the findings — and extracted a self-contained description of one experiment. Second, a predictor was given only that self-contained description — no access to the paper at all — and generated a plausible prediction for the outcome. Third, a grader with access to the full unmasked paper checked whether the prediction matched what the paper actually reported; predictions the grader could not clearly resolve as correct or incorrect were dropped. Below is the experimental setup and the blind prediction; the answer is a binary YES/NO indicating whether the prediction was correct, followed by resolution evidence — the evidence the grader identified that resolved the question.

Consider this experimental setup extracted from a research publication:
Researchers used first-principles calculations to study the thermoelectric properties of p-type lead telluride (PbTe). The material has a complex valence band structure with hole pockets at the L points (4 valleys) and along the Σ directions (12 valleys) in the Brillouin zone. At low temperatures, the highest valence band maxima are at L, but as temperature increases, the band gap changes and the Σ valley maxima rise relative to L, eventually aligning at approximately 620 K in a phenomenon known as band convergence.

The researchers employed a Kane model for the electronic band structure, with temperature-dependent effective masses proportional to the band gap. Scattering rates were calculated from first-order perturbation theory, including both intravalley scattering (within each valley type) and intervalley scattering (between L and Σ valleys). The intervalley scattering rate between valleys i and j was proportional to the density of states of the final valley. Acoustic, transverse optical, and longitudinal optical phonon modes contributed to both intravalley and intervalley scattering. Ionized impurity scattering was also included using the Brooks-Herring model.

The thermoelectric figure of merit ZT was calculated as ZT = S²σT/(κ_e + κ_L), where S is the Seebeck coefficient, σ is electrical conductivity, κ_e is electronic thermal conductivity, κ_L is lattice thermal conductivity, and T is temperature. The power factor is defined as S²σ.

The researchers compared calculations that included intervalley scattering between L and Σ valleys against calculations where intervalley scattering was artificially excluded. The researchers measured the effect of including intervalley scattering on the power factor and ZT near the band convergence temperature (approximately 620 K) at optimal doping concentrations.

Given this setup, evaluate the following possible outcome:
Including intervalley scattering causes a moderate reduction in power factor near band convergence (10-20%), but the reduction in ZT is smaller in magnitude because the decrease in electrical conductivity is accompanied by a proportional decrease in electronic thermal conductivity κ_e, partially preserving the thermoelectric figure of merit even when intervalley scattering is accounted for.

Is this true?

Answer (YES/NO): NO